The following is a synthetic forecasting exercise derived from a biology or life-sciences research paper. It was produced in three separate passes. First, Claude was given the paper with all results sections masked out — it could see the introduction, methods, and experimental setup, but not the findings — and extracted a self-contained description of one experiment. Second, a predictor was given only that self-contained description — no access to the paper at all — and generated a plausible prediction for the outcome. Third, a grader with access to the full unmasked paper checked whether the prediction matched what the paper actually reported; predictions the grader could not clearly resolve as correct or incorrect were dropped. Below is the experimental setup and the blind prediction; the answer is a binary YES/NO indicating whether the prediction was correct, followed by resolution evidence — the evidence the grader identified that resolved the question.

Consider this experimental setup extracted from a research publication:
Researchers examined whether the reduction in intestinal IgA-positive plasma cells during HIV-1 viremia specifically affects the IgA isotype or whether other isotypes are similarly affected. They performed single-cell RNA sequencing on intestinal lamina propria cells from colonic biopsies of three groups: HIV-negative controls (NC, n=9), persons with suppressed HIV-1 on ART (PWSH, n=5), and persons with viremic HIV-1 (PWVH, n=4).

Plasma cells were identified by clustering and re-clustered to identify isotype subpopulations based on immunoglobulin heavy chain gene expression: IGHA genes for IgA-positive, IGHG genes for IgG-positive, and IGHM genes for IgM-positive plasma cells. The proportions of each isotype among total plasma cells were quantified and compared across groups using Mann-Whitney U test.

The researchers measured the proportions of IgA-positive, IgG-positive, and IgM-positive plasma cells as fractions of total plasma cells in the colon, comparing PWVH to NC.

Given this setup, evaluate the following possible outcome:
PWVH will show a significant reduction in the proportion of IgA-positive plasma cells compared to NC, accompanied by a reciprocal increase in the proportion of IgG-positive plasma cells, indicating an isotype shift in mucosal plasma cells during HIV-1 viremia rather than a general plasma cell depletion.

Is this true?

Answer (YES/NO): NO